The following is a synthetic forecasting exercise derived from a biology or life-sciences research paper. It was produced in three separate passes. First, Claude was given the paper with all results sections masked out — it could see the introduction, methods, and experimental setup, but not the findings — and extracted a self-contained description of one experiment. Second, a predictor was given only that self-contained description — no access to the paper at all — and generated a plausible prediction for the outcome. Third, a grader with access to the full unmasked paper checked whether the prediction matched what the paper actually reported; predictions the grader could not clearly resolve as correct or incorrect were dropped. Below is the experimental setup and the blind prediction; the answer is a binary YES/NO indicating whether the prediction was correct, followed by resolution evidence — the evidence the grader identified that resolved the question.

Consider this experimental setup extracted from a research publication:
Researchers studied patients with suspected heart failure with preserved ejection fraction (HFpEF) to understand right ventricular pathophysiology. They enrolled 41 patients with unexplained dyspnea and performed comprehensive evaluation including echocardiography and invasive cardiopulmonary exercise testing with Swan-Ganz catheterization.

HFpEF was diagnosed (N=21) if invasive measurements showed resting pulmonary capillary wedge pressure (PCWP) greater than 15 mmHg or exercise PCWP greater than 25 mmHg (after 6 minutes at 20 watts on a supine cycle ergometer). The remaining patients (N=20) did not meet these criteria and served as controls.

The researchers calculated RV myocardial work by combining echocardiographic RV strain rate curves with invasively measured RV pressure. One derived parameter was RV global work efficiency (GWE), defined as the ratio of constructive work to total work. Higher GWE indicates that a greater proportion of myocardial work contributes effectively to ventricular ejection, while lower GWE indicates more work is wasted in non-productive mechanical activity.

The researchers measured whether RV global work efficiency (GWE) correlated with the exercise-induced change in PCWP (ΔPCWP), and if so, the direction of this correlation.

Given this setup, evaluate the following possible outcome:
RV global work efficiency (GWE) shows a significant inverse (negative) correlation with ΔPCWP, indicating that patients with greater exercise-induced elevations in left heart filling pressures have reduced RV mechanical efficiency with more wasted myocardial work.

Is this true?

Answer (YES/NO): NO